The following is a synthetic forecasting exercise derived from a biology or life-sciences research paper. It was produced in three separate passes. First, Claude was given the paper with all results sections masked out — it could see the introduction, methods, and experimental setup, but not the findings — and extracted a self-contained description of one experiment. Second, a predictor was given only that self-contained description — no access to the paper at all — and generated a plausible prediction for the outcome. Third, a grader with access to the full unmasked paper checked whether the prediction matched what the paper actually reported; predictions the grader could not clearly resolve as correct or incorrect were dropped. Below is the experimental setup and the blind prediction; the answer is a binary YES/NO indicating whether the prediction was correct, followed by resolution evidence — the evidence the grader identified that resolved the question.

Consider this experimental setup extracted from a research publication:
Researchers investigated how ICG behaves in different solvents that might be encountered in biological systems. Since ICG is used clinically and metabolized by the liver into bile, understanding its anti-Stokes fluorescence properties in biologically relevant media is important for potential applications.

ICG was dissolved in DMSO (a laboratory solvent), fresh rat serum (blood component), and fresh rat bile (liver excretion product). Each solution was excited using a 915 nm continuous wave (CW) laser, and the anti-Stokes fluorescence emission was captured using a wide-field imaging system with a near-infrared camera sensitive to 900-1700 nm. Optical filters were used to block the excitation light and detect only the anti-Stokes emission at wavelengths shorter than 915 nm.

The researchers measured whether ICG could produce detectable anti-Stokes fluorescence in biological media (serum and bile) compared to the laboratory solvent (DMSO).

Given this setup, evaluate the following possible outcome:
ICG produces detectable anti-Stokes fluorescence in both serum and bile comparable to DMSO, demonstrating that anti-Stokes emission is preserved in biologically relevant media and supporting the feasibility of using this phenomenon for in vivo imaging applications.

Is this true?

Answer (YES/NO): YES